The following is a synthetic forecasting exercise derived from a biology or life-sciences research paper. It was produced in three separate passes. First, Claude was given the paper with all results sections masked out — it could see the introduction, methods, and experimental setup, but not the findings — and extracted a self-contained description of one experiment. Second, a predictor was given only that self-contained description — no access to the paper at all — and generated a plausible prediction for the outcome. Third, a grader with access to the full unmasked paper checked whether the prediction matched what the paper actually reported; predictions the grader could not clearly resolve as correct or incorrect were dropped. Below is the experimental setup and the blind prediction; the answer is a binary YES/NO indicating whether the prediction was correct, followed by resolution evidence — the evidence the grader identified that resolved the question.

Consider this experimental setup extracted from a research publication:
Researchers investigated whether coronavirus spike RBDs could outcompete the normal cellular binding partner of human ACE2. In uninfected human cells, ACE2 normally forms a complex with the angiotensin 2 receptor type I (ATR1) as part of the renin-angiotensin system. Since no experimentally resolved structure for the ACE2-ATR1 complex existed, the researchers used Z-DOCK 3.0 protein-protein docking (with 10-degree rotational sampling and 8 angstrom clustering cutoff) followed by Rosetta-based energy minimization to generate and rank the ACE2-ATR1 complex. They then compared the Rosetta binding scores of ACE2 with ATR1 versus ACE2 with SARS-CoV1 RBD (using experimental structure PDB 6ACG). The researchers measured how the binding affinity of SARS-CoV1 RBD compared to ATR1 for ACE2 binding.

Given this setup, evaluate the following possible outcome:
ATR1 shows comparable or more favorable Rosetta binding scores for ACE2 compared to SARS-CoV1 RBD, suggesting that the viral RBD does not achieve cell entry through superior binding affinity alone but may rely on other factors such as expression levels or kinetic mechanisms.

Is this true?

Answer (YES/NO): YES